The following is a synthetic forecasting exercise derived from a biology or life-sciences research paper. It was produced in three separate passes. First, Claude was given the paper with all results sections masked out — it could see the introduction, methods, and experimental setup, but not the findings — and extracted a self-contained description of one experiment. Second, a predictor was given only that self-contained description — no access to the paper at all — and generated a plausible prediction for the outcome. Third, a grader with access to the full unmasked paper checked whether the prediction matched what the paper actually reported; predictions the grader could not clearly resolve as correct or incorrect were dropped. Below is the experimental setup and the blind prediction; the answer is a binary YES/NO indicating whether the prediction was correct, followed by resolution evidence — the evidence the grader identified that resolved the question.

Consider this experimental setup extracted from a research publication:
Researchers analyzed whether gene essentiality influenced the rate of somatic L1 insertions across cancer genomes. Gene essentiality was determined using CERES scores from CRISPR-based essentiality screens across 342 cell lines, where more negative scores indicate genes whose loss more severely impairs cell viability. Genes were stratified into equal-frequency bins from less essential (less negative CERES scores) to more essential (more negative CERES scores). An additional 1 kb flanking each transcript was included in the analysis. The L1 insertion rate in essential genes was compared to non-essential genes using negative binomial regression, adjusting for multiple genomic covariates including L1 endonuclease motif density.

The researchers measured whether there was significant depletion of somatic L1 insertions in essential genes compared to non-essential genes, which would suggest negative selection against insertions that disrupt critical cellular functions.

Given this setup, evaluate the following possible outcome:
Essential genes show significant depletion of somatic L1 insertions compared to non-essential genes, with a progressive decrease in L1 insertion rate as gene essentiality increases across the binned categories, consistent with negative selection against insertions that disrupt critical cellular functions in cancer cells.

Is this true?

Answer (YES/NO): NO